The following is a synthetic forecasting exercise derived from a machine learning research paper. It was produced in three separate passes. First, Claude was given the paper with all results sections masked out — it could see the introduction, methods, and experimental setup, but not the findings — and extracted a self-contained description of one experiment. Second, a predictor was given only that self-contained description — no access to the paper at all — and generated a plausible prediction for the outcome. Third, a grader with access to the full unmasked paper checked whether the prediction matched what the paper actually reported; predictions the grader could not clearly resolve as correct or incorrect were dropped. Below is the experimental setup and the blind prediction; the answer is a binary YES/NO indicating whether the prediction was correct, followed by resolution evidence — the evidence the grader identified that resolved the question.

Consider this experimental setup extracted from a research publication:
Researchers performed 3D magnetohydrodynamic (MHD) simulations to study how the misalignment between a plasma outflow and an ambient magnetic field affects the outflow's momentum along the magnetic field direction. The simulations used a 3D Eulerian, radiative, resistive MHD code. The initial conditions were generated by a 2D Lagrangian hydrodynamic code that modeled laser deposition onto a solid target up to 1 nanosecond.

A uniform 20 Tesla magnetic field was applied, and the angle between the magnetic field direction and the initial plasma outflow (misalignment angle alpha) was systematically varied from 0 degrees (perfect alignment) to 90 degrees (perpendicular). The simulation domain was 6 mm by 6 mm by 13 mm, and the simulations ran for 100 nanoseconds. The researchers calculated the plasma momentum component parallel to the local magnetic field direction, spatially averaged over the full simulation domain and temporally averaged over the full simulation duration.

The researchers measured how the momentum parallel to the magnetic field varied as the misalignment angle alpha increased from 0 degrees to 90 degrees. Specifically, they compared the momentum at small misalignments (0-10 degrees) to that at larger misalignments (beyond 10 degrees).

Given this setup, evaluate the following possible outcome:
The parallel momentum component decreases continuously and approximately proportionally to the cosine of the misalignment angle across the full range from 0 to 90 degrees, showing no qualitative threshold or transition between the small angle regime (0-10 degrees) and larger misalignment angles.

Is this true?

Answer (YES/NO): NO